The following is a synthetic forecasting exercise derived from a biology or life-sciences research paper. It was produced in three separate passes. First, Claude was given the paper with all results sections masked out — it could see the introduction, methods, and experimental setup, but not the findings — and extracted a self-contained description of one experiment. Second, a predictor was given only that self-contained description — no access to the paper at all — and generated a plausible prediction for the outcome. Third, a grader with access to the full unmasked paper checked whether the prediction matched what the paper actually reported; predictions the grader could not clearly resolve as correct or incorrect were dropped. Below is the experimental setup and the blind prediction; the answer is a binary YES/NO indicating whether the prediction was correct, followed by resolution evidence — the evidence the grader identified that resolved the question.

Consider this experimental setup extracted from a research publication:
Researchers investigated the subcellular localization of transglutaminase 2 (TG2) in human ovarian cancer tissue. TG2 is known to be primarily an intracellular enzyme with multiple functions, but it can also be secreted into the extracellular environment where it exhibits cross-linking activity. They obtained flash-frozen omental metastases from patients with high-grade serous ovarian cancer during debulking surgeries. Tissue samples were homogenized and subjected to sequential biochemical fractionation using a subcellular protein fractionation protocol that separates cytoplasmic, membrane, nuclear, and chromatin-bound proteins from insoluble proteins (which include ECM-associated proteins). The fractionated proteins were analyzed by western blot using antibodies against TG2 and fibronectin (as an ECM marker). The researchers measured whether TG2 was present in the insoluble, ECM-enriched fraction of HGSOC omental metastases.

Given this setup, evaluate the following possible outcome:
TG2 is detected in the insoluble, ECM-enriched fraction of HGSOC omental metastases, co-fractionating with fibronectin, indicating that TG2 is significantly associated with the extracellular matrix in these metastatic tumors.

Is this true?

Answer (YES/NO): YES